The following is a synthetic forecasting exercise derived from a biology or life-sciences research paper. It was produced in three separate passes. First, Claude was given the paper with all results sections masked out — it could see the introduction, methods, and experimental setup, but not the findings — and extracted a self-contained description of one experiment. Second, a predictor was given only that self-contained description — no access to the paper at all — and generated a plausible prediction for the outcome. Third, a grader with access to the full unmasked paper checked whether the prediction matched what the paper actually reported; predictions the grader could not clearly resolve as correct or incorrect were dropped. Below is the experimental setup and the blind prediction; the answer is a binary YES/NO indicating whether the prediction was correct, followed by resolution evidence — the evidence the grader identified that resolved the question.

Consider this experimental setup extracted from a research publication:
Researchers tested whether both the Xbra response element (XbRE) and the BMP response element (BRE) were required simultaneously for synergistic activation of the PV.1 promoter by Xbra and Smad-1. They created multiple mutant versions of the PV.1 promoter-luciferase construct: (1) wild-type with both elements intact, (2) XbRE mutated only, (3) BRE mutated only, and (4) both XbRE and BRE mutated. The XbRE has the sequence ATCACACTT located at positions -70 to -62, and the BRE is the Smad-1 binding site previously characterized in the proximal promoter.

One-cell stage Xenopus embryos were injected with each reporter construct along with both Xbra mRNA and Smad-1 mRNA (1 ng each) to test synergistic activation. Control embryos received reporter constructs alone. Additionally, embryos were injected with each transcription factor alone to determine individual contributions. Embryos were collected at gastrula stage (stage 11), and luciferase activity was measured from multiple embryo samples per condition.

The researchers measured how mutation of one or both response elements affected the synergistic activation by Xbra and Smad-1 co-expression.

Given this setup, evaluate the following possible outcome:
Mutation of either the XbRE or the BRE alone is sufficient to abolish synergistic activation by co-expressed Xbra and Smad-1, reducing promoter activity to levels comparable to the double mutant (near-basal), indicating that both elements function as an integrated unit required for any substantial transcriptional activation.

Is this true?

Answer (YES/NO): NO